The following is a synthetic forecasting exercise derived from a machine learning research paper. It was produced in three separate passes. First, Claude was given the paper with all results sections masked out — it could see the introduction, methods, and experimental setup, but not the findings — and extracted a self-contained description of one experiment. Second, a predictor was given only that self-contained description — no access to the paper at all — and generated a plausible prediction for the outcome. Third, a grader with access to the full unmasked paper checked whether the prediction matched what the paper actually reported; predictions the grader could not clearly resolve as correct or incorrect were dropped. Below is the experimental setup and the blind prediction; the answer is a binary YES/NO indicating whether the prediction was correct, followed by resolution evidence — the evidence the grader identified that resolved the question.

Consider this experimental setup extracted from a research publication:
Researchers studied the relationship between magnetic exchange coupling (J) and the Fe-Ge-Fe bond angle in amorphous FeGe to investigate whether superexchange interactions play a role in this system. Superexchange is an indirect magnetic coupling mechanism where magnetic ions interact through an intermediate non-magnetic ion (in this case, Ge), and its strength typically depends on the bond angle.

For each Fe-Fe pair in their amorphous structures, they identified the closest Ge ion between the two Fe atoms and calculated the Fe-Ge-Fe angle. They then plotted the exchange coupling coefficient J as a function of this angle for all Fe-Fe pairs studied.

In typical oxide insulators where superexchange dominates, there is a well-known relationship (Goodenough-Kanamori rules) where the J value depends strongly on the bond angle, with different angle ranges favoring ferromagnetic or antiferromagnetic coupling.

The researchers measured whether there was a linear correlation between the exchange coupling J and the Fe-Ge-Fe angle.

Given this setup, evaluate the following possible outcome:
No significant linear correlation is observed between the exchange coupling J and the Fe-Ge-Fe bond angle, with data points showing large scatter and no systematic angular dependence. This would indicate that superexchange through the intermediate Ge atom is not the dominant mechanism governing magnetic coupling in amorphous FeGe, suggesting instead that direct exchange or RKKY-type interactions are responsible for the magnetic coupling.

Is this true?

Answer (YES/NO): YES